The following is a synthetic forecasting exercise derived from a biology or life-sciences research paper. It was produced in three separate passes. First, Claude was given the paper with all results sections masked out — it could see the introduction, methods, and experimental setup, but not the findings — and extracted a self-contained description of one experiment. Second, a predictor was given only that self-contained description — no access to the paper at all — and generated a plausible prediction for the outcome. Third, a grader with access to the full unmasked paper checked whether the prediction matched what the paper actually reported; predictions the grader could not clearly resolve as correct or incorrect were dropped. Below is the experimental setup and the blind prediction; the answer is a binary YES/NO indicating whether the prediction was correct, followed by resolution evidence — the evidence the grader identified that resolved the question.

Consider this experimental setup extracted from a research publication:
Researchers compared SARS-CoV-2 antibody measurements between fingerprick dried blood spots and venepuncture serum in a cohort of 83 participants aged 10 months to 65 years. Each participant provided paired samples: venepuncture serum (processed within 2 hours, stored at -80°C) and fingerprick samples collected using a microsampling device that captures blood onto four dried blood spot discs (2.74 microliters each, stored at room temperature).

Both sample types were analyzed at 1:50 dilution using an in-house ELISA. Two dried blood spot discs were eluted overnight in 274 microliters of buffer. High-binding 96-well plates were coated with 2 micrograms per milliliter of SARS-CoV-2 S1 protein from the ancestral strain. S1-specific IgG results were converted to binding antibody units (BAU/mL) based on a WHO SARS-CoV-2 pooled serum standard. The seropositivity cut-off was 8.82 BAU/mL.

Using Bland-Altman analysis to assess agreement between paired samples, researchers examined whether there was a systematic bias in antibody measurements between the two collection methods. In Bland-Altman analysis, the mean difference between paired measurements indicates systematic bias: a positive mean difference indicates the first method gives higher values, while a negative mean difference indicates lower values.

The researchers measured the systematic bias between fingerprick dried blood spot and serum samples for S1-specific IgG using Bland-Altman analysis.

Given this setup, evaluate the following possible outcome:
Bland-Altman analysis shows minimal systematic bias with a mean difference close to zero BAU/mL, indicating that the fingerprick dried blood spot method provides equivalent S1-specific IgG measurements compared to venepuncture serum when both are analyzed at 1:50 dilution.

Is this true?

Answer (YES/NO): NO